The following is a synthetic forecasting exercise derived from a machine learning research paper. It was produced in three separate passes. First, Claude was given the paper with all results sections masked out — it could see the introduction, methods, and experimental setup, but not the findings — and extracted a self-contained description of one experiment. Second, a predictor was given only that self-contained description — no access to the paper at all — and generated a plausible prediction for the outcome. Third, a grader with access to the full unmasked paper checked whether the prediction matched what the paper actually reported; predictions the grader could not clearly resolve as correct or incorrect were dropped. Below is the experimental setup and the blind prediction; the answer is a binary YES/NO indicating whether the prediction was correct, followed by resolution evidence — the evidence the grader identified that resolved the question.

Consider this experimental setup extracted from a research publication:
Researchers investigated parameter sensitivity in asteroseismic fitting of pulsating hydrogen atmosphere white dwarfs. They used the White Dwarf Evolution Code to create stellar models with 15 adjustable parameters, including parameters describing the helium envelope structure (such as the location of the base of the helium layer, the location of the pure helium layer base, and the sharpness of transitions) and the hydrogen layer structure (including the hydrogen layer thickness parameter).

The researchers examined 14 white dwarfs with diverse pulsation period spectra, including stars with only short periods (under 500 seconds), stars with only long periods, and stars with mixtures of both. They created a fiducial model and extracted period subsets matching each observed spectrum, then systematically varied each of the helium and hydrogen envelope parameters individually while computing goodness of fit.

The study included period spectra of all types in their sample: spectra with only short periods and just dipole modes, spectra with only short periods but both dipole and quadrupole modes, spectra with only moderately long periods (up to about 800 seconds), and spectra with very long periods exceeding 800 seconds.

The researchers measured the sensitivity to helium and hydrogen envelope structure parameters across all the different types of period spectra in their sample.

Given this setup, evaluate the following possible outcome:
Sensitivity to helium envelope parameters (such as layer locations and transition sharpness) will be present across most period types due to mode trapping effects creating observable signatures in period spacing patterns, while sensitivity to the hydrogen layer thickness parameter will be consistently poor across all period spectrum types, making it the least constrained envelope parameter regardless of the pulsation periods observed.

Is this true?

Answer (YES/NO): NO